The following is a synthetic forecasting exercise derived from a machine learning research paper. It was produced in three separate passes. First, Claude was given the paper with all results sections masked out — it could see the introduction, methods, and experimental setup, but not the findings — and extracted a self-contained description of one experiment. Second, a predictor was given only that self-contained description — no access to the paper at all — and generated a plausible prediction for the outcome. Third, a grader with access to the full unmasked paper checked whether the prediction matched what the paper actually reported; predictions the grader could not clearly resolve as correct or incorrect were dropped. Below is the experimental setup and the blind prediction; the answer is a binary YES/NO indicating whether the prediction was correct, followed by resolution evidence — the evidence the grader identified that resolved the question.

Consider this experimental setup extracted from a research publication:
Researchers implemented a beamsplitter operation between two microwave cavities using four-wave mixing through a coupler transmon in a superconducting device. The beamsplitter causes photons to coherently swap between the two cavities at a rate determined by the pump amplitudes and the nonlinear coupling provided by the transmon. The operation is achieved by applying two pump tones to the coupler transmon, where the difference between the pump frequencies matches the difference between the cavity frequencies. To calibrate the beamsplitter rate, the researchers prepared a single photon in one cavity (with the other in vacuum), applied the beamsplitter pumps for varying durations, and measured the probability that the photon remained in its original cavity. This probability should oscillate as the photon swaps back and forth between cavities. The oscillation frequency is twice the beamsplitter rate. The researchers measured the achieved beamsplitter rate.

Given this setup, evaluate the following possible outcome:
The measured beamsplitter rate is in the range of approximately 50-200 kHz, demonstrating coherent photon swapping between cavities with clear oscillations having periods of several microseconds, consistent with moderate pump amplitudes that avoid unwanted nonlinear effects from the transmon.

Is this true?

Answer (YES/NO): NO